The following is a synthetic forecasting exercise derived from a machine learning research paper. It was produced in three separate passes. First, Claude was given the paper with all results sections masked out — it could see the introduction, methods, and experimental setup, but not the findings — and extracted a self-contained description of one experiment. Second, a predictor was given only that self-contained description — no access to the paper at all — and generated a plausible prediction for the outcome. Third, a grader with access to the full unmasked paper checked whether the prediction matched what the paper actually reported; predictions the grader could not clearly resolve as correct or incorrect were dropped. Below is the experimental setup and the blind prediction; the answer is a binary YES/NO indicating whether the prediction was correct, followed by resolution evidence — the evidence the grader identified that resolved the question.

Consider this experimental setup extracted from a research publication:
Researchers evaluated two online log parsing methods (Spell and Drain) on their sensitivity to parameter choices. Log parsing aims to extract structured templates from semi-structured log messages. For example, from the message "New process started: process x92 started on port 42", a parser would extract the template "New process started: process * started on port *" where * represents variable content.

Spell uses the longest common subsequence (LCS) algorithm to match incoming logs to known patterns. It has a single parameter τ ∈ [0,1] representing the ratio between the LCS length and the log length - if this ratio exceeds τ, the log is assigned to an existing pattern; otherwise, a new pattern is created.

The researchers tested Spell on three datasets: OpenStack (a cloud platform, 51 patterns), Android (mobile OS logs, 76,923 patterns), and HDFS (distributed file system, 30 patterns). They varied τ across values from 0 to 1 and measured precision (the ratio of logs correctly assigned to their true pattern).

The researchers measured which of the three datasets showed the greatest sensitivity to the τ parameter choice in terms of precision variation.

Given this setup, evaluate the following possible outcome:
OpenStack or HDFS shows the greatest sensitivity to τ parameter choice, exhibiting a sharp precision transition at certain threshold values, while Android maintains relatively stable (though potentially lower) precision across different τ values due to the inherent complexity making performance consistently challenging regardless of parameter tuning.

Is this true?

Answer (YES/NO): NO